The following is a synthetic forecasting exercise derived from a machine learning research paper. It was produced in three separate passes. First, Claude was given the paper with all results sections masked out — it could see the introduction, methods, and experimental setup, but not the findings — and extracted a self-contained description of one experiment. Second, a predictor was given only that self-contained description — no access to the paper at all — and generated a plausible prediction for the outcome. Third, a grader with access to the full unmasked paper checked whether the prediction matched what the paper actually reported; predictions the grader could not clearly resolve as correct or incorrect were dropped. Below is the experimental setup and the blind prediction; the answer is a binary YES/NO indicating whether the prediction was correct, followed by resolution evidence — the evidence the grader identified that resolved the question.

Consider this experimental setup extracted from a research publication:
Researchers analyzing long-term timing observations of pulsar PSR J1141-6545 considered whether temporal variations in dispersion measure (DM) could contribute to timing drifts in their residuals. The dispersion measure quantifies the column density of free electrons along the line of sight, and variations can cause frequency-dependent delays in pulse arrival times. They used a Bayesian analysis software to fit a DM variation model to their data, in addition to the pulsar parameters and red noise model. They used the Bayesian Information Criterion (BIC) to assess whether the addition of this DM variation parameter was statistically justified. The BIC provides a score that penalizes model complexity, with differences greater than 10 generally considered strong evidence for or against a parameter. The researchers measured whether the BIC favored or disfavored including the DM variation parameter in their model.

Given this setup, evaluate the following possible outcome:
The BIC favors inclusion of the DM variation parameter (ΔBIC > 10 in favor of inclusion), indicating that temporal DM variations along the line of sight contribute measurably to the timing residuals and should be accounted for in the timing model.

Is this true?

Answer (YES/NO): NO